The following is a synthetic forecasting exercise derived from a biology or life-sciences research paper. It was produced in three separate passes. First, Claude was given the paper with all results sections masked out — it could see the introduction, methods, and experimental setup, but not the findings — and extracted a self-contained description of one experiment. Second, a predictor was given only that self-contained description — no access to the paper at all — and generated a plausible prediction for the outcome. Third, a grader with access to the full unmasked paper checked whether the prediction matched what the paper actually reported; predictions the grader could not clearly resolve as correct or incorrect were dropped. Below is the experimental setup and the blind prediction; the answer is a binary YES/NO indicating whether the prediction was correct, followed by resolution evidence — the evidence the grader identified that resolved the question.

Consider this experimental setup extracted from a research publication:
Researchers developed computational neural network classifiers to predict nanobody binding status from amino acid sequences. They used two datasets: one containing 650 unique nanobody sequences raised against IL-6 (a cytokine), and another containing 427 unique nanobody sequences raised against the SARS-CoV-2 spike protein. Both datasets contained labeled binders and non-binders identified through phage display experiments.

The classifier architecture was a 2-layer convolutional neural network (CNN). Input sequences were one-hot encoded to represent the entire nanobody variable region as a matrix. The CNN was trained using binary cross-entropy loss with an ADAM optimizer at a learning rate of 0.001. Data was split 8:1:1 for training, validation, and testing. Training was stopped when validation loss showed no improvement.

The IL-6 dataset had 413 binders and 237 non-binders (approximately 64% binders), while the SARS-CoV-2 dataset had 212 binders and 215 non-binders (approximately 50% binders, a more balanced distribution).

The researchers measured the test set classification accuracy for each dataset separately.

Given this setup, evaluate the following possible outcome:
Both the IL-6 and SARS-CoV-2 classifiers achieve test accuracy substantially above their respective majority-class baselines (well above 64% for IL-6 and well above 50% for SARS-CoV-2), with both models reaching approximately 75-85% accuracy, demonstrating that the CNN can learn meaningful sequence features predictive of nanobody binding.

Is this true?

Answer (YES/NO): NO